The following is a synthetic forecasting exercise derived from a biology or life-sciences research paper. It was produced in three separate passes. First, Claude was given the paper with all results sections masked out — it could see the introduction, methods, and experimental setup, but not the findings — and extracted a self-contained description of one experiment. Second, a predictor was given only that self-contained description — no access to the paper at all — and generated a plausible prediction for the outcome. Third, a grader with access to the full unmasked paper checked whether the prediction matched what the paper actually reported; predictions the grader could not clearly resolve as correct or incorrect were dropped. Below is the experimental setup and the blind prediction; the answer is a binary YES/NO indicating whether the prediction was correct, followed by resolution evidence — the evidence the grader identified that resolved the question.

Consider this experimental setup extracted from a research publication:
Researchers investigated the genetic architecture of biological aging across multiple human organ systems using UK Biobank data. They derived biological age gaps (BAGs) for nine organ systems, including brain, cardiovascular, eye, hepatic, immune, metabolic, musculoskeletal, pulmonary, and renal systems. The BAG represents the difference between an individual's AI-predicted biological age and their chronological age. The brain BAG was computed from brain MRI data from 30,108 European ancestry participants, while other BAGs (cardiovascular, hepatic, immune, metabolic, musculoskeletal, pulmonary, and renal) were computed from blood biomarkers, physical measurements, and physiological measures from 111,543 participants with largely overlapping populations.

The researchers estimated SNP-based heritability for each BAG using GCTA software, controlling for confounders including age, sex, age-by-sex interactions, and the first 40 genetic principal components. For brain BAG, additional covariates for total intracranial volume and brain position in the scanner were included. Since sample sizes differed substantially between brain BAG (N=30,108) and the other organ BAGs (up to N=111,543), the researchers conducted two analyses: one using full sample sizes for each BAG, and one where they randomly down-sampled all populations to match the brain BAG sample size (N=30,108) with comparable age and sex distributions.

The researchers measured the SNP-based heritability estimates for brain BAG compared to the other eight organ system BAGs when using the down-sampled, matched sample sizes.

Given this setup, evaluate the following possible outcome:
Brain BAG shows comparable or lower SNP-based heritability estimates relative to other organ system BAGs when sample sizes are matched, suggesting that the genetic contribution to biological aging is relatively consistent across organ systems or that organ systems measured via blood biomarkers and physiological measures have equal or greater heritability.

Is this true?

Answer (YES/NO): NO